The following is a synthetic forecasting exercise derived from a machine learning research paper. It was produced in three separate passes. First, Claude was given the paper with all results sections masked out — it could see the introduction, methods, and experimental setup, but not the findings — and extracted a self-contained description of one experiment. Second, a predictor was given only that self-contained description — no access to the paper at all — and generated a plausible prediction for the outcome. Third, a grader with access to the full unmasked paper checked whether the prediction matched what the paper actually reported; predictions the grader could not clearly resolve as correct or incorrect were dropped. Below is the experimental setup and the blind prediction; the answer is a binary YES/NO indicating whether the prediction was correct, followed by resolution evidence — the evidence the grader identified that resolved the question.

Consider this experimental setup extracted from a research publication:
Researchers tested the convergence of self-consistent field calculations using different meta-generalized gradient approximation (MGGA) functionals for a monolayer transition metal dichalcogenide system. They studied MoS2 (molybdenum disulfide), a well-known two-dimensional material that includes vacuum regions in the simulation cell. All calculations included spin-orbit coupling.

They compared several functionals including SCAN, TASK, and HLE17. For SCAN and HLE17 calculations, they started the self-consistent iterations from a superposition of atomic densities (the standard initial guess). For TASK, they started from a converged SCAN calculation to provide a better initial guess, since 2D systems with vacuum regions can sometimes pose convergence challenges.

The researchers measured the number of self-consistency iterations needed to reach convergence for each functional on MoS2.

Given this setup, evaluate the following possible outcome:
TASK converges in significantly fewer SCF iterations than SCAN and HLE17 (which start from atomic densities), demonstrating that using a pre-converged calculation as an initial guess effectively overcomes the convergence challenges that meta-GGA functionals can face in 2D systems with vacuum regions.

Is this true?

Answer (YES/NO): NO